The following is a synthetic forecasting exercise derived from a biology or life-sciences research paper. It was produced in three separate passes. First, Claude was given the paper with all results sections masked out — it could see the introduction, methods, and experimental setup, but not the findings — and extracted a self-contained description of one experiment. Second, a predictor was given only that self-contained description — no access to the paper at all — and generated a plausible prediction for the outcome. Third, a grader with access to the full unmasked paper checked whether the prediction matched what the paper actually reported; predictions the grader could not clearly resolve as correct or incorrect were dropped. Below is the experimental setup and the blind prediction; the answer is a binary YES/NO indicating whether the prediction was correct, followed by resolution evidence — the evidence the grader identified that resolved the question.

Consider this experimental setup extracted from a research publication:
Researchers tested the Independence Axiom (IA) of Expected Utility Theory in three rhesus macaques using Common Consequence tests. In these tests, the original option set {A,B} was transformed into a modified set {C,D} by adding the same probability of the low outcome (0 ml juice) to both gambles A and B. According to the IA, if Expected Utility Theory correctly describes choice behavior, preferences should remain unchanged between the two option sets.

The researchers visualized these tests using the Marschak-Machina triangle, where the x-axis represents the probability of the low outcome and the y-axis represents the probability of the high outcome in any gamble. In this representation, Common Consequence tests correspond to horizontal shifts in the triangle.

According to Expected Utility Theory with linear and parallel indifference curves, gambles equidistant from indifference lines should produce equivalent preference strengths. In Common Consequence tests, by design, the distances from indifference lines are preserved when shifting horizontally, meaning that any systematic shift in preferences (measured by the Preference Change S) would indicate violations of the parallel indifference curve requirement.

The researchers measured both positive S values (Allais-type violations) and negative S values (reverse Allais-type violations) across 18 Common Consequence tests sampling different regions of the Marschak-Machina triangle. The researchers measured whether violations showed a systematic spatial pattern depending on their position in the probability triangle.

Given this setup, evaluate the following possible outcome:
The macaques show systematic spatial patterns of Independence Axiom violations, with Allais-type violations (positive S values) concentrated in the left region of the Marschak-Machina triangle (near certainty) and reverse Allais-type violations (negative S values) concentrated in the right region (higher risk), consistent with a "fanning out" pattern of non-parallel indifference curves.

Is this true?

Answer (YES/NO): NO